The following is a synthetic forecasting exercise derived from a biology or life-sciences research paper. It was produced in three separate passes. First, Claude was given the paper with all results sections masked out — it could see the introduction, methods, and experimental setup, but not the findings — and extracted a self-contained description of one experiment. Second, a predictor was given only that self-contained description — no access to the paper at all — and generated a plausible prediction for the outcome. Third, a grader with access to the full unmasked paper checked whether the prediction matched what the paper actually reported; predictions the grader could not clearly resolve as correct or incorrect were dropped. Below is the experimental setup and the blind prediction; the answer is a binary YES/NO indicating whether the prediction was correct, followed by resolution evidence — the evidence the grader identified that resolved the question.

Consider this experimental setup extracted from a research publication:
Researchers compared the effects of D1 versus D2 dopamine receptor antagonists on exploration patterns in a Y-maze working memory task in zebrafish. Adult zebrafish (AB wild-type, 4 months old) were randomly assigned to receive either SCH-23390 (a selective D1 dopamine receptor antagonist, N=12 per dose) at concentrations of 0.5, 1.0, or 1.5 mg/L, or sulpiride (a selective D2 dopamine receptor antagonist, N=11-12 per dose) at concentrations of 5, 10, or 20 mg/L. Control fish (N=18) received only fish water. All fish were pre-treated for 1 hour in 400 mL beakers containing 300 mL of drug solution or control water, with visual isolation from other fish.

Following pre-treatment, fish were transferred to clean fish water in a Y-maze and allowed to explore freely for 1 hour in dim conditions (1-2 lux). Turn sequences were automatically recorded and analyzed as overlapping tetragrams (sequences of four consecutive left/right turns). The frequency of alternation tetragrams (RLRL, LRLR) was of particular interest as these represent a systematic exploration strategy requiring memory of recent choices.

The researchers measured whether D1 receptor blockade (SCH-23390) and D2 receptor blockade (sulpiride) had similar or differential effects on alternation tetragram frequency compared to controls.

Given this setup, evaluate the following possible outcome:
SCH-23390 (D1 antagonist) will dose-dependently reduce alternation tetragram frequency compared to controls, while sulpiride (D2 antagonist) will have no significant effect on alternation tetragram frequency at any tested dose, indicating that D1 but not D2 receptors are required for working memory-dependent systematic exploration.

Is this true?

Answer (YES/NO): NO